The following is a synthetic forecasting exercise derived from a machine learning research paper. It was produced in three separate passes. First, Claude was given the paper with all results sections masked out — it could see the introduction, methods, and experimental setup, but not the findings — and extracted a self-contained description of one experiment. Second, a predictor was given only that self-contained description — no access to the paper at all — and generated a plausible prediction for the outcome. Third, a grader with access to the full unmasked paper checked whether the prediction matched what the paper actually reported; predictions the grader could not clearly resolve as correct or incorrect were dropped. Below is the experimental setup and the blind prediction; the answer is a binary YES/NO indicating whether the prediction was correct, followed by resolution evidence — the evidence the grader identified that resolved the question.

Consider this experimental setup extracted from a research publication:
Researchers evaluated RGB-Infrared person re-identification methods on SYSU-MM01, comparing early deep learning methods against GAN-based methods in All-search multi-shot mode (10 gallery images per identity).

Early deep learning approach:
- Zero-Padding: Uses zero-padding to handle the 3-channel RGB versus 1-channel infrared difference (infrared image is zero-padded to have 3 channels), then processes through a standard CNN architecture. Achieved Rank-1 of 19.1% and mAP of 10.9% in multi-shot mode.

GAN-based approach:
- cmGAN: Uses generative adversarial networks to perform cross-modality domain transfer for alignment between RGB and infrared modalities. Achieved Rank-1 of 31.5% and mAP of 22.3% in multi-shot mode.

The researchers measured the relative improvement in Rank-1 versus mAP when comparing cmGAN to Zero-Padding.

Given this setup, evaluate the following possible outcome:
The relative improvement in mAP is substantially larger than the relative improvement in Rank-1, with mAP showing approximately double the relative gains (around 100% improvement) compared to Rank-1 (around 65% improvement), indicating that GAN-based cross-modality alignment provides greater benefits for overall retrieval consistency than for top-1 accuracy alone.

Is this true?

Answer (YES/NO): YES